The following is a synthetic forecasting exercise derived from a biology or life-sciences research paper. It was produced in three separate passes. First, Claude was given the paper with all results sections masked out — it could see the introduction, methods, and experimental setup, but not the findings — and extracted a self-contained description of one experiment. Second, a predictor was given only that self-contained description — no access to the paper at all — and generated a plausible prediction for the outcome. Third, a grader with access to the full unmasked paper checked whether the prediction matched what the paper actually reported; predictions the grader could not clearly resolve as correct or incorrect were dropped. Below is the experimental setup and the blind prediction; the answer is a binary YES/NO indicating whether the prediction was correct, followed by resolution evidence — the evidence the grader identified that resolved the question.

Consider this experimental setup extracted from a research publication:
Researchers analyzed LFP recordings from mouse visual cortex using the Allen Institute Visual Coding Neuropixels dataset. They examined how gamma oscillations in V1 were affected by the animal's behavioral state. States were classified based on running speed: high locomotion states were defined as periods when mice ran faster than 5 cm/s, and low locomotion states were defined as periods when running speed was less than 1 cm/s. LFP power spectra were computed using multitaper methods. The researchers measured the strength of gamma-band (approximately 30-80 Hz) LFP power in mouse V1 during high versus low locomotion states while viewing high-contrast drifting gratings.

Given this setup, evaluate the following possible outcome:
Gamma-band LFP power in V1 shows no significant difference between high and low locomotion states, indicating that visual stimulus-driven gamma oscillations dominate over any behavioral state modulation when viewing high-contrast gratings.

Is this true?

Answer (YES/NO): NO